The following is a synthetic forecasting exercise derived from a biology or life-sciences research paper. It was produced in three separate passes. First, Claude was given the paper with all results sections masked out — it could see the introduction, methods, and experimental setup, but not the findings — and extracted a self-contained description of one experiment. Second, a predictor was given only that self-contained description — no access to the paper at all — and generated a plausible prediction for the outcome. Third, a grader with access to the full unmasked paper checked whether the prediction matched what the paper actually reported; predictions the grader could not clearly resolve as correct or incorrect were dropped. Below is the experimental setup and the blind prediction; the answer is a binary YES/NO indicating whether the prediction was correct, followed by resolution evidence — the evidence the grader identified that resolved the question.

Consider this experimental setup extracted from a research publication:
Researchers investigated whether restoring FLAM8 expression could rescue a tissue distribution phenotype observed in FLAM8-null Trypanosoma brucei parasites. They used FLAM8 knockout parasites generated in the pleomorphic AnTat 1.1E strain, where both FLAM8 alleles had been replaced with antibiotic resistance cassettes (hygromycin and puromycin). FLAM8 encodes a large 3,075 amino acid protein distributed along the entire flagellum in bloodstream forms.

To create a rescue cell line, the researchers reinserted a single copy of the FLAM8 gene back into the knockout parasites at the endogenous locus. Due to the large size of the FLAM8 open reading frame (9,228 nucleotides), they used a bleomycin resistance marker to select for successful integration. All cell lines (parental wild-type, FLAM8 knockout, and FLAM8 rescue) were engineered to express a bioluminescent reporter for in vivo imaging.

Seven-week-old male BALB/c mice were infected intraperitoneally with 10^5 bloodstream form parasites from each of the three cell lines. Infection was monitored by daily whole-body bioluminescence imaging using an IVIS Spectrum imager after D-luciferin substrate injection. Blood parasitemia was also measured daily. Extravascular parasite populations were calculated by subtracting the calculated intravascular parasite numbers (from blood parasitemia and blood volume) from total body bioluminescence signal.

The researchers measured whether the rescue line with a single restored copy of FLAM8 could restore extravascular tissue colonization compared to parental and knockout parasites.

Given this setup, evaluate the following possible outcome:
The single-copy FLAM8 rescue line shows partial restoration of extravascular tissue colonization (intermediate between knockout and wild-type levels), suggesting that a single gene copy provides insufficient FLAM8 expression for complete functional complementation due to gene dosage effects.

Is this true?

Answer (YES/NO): YES